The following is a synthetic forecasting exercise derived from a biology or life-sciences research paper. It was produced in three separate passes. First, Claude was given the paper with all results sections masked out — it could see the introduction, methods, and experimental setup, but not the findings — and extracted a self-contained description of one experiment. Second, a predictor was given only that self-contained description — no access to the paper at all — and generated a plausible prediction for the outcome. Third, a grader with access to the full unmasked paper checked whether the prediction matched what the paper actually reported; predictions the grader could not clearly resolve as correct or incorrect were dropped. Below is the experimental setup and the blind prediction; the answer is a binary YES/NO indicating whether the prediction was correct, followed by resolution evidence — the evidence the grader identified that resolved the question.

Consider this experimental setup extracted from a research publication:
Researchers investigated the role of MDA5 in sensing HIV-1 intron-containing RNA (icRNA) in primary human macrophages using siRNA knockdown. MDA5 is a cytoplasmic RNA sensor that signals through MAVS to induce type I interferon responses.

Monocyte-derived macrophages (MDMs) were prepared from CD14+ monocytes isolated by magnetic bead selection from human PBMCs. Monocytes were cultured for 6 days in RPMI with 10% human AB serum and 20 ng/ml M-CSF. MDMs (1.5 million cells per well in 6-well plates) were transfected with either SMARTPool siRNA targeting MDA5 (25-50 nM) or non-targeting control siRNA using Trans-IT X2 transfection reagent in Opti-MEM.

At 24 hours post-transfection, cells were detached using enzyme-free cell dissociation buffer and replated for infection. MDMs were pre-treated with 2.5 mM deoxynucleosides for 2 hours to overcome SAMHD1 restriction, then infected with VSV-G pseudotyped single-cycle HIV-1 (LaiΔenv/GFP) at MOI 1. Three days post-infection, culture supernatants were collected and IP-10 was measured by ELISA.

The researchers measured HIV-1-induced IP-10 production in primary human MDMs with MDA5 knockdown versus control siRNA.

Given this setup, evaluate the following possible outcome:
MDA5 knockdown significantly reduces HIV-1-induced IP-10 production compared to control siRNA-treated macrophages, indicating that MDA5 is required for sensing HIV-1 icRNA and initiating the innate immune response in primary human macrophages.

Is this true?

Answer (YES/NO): YES